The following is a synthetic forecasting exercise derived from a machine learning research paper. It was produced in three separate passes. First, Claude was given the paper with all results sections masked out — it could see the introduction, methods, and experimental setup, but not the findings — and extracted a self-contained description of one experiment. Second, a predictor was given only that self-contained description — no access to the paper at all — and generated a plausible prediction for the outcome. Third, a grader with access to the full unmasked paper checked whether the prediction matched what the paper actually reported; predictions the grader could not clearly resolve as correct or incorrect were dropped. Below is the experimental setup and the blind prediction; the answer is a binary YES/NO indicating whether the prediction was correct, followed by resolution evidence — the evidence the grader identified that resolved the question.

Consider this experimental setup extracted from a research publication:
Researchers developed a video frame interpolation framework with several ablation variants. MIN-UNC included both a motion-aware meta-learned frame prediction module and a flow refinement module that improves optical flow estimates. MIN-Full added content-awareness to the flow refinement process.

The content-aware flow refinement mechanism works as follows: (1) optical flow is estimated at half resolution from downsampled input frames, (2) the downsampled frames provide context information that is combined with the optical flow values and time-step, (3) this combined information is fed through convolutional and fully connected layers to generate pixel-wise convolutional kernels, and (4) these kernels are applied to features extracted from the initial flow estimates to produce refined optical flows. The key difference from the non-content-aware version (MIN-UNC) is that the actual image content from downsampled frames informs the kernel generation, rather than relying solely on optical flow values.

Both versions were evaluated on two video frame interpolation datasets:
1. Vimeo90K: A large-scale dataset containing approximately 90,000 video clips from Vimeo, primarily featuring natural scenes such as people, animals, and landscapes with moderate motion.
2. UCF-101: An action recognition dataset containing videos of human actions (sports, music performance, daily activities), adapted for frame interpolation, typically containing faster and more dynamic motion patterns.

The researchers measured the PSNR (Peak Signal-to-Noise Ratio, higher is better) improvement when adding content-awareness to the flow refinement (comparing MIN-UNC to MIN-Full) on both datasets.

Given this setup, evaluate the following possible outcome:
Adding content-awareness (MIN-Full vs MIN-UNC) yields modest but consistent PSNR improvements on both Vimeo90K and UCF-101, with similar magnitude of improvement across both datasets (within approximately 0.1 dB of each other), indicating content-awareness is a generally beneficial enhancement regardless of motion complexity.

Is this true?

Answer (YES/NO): YES